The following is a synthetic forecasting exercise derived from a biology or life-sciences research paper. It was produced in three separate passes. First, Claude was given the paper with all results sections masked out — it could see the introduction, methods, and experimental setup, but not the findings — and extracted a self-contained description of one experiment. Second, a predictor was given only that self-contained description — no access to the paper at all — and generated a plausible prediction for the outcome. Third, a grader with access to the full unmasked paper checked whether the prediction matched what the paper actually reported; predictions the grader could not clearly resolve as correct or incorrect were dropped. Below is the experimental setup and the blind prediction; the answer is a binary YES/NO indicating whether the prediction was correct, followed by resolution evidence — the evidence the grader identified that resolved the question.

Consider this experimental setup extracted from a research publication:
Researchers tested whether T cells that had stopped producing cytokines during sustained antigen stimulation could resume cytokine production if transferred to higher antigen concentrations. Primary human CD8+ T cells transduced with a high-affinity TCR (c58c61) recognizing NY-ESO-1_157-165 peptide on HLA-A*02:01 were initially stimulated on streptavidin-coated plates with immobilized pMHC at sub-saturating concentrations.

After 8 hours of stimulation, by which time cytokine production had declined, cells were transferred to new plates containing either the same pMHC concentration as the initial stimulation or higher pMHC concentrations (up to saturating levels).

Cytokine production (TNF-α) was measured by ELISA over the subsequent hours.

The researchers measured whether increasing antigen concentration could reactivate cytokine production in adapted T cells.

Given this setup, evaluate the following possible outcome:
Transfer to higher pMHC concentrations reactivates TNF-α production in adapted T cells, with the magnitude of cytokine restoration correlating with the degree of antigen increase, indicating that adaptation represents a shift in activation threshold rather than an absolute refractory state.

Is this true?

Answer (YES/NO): YES